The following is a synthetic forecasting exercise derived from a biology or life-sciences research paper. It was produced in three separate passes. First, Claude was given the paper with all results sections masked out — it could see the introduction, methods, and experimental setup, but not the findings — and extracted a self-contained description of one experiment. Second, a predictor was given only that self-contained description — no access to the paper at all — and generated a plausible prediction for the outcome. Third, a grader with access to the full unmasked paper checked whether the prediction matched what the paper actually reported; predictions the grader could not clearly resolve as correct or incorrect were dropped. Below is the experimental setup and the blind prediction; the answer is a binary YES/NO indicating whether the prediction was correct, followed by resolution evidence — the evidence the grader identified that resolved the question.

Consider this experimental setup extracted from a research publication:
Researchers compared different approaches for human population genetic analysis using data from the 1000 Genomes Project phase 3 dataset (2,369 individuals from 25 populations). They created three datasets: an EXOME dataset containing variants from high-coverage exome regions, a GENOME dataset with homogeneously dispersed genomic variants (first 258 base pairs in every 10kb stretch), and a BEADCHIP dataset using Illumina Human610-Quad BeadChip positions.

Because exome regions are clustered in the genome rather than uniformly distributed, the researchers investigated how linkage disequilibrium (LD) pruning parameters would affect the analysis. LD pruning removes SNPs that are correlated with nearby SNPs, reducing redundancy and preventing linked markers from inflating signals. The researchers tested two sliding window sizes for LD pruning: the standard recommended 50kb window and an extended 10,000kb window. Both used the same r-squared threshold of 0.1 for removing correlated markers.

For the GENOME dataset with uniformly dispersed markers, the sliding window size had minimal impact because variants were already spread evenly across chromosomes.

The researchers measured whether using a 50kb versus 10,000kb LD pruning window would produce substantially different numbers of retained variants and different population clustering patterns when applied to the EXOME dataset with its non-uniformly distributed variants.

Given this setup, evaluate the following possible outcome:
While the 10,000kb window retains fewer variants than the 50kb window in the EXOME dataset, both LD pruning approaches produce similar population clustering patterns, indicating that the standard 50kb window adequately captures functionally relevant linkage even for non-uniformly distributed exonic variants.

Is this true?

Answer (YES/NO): NO